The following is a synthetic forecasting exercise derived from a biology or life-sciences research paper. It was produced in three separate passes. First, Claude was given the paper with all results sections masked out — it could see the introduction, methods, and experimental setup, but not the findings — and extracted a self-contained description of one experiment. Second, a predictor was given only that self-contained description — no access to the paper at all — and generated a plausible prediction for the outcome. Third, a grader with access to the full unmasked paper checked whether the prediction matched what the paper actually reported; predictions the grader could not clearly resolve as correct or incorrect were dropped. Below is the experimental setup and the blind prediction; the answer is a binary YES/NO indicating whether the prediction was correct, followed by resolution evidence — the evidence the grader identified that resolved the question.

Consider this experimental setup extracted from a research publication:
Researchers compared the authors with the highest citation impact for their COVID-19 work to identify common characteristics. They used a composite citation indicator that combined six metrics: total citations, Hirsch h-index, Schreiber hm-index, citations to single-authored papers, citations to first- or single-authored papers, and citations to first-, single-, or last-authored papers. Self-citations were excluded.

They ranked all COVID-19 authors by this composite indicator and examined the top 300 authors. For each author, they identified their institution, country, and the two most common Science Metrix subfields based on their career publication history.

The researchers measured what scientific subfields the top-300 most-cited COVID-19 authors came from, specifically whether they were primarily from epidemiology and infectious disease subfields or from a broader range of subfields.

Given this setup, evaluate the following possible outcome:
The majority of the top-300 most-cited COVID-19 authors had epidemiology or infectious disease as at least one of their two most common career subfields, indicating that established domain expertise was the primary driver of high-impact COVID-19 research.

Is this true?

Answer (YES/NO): NO